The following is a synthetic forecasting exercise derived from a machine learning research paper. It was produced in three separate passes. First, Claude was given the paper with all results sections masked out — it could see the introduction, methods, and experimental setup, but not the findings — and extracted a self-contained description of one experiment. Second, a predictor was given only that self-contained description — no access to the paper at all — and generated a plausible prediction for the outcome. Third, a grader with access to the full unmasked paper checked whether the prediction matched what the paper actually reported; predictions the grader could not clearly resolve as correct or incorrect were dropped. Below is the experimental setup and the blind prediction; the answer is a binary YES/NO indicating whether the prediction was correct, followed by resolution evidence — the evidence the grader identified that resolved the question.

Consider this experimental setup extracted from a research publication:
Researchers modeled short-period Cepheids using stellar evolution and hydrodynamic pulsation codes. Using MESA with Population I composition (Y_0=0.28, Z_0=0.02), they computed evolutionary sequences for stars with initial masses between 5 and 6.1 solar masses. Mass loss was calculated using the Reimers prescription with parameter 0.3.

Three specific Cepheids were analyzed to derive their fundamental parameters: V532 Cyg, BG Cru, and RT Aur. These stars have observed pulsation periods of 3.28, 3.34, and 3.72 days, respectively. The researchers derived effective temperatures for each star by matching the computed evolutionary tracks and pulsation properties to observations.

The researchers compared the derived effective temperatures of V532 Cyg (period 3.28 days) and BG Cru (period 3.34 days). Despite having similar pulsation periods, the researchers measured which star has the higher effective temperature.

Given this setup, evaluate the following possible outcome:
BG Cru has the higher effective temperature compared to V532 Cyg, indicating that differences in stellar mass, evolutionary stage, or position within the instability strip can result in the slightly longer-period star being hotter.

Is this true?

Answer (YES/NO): NO